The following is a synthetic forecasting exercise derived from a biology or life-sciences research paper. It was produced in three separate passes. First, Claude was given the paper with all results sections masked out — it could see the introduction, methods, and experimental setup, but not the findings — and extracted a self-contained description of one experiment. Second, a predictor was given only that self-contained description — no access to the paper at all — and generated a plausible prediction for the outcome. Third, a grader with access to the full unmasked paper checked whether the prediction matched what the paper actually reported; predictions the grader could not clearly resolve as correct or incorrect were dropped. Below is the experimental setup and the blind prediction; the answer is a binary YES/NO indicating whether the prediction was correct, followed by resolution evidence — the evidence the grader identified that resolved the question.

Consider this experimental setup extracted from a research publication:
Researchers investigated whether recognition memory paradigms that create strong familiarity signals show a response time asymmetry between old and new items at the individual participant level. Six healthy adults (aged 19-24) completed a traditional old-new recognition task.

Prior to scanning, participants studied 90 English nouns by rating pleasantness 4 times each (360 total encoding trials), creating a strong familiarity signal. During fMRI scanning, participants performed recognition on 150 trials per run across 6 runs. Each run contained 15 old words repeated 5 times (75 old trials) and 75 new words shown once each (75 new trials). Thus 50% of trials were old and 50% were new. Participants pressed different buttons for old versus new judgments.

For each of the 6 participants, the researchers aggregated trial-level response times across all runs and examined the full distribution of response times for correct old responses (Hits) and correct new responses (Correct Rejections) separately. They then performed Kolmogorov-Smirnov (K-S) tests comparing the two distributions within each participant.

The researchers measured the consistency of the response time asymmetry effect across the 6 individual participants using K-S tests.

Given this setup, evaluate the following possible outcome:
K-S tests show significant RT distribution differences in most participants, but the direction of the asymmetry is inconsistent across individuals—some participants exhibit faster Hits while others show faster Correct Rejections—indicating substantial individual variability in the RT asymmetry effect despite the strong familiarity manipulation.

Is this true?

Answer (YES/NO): NO